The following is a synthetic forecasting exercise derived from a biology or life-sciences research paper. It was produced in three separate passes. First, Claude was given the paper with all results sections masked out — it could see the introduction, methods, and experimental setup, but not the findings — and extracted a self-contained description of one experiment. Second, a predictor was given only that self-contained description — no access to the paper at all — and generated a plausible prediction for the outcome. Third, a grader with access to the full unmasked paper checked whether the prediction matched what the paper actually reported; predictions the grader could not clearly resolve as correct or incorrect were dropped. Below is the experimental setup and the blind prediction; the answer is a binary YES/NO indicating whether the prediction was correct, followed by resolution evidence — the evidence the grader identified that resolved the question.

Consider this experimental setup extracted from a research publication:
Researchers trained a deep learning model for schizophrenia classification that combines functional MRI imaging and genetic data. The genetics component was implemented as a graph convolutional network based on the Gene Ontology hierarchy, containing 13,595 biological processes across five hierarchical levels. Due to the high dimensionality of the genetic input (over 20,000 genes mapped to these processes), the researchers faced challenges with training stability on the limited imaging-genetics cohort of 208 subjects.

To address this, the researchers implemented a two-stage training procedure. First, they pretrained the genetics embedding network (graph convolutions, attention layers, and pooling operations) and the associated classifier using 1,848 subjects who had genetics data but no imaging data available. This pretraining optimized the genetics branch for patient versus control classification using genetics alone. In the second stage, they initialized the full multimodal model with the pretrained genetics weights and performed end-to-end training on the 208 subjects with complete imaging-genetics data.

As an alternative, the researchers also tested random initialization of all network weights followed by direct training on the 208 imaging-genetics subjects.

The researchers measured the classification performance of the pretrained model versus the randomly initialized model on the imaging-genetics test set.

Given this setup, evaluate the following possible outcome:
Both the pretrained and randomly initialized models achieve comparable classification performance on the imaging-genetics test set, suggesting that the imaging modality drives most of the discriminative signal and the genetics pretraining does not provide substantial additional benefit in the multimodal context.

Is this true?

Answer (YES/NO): NO